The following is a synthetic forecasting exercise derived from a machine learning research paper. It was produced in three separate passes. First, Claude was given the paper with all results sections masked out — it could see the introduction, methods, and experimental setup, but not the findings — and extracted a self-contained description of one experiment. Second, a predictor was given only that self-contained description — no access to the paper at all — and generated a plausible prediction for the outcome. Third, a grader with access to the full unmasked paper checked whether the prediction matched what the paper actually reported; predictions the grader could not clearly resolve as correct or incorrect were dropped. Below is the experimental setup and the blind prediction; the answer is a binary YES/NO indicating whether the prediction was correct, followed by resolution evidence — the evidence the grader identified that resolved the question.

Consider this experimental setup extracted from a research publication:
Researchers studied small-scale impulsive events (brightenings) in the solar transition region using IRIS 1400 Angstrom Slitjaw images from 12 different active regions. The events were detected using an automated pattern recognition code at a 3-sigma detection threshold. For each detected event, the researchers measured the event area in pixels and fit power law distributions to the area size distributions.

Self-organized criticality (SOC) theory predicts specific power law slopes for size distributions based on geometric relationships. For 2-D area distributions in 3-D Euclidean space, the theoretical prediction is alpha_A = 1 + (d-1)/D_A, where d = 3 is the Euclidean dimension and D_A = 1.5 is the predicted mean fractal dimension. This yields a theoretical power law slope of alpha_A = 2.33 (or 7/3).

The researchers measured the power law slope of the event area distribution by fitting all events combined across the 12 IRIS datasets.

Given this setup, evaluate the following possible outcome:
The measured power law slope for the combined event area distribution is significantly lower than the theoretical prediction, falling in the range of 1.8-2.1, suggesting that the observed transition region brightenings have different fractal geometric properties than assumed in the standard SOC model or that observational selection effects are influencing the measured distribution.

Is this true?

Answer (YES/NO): NO